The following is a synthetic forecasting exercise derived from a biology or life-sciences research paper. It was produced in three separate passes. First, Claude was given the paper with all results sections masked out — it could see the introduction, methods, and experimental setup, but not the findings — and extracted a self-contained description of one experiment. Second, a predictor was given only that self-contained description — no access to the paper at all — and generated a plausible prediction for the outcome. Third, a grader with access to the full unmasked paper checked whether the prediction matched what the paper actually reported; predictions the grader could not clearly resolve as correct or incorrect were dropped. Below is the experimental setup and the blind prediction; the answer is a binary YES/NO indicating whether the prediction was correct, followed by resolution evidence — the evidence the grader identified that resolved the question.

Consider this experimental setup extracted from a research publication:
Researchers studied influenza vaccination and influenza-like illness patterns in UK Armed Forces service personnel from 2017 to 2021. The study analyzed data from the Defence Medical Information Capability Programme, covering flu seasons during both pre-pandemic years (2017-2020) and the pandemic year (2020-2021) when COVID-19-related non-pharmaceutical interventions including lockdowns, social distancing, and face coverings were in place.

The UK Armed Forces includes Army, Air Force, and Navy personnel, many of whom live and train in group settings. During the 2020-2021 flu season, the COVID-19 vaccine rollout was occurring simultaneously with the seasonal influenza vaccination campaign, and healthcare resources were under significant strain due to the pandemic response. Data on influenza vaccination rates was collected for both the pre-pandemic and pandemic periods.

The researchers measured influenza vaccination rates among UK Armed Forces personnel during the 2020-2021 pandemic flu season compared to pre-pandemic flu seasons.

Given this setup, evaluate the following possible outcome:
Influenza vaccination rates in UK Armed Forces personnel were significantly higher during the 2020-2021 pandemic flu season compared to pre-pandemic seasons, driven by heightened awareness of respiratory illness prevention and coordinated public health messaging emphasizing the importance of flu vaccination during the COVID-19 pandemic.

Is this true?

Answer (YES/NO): NO